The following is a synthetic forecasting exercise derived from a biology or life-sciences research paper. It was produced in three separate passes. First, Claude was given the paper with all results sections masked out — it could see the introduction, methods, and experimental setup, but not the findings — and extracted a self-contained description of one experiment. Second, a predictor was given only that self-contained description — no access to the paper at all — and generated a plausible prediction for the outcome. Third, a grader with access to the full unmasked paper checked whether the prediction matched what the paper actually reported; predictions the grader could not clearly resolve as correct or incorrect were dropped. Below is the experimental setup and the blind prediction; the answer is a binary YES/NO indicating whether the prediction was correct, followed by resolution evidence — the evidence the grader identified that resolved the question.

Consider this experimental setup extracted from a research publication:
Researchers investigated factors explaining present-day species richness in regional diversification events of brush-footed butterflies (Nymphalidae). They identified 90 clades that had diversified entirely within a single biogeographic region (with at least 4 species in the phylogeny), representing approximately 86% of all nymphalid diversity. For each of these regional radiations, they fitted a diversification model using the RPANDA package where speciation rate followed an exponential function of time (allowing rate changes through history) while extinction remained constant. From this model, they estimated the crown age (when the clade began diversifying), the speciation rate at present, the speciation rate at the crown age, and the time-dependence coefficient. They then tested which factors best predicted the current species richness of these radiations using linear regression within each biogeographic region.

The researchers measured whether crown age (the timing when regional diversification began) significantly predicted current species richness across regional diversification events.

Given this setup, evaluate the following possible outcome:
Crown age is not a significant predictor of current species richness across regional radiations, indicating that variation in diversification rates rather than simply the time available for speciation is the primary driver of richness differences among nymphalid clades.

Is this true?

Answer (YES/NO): NO